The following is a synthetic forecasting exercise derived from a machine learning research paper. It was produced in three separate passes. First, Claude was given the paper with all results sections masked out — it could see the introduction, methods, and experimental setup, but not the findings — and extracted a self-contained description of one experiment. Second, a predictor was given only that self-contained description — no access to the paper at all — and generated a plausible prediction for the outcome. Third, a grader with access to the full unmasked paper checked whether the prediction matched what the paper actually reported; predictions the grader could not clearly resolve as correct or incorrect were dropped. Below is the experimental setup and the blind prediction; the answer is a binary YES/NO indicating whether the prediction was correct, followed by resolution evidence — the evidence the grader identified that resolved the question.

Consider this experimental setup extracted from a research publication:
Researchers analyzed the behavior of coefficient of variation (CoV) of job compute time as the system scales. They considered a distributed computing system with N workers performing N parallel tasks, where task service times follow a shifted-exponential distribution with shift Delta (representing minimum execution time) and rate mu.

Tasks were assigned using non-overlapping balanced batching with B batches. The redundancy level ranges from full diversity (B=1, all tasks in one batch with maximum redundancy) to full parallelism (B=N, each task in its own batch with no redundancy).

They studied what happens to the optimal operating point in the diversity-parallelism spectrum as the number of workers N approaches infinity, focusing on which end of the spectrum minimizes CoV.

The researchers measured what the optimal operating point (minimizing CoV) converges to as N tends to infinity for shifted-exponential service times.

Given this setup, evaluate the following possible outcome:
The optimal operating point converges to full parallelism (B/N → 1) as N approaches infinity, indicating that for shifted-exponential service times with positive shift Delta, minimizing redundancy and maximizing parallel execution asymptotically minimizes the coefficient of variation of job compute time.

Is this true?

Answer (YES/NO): NO